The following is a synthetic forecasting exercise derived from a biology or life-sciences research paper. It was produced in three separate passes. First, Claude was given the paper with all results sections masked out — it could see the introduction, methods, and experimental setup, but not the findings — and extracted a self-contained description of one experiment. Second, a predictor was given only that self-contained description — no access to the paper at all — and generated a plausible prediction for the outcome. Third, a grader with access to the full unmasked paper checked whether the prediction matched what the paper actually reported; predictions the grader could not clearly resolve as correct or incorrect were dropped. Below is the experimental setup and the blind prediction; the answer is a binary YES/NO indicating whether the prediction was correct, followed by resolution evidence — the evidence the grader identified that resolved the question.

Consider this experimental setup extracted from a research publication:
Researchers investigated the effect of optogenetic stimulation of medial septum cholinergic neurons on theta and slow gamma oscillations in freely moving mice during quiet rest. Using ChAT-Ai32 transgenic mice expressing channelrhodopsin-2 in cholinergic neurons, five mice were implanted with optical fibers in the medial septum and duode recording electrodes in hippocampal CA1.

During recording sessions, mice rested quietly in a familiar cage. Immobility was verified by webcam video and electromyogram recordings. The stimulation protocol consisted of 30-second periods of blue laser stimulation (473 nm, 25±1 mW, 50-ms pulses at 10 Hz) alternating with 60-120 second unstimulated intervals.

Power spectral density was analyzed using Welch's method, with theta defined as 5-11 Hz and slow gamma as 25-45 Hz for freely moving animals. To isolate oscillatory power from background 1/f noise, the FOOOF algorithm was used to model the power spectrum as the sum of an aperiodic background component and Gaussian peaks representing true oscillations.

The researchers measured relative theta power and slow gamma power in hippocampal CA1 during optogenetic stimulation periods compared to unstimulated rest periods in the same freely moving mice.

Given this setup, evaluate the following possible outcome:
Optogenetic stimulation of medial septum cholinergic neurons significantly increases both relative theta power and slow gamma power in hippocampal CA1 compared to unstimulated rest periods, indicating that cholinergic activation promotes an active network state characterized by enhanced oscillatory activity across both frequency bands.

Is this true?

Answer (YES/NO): YES